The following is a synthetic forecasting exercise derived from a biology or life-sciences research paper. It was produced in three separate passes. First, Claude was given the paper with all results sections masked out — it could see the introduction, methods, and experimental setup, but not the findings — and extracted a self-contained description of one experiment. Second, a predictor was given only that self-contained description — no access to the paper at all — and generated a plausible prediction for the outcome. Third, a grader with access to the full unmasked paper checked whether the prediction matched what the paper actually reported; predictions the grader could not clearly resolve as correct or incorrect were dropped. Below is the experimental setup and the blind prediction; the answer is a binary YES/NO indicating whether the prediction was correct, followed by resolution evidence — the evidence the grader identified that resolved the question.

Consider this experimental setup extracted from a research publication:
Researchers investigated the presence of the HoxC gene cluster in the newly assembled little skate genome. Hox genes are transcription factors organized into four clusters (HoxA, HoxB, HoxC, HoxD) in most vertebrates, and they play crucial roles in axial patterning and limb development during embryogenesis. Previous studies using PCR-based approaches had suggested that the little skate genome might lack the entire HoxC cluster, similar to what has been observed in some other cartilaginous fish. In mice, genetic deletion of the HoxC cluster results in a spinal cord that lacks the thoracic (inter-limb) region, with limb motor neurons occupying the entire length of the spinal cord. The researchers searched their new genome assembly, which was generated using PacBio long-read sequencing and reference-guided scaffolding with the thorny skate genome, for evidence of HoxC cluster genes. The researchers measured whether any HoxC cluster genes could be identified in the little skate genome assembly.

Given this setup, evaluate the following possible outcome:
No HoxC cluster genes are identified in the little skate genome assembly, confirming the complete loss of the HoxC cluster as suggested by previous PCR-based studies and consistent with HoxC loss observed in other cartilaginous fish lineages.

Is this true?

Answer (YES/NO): YES